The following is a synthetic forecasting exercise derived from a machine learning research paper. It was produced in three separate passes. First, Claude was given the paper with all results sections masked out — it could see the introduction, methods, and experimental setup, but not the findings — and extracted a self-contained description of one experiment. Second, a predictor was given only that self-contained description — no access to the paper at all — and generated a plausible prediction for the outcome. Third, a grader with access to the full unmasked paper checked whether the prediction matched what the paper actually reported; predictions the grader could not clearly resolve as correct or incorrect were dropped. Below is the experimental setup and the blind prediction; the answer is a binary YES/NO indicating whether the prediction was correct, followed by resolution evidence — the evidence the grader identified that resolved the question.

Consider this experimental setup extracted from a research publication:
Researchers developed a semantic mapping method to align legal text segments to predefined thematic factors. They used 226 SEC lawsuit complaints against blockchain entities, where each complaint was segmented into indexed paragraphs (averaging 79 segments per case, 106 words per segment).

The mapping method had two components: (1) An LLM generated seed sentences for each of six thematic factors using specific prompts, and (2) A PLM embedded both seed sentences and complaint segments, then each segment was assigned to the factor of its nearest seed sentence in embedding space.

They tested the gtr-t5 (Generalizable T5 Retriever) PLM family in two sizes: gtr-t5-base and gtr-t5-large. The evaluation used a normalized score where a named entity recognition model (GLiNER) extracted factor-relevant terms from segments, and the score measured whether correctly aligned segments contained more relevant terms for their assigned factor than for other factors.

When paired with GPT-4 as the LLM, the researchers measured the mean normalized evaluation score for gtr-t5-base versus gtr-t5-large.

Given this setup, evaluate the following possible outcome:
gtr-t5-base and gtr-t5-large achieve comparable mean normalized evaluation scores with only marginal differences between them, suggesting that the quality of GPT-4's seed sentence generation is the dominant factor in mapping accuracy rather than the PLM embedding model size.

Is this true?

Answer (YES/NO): NO